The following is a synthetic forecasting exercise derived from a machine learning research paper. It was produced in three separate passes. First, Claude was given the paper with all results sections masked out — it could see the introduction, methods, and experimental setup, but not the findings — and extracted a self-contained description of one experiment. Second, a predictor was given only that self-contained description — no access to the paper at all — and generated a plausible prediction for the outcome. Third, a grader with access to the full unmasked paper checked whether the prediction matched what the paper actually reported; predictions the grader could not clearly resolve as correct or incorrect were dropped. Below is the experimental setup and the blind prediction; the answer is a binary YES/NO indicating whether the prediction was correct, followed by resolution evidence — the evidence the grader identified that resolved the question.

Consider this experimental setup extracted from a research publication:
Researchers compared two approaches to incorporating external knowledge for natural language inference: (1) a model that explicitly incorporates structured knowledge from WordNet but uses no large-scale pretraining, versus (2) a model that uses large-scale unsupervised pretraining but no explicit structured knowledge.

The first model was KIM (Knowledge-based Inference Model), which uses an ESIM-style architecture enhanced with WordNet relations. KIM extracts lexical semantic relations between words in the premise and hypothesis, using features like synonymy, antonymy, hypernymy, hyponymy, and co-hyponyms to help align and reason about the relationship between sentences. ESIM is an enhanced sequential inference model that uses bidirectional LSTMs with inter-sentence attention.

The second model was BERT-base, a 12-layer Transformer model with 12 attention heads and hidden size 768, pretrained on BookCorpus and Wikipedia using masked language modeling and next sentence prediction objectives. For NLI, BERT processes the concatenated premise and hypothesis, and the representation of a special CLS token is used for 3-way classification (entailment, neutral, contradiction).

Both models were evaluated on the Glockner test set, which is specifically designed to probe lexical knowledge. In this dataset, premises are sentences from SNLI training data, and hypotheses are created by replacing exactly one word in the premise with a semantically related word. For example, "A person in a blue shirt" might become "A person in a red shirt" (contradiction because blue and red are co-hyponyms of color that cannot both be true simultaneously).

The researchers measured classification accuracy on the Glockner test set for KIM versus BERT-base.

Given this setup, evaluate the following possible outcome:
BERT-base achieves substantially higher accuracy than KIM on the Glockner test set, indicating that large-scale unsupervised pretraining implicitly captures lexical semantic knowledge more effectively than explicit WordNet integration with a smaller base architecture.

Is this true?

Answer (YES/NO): YES